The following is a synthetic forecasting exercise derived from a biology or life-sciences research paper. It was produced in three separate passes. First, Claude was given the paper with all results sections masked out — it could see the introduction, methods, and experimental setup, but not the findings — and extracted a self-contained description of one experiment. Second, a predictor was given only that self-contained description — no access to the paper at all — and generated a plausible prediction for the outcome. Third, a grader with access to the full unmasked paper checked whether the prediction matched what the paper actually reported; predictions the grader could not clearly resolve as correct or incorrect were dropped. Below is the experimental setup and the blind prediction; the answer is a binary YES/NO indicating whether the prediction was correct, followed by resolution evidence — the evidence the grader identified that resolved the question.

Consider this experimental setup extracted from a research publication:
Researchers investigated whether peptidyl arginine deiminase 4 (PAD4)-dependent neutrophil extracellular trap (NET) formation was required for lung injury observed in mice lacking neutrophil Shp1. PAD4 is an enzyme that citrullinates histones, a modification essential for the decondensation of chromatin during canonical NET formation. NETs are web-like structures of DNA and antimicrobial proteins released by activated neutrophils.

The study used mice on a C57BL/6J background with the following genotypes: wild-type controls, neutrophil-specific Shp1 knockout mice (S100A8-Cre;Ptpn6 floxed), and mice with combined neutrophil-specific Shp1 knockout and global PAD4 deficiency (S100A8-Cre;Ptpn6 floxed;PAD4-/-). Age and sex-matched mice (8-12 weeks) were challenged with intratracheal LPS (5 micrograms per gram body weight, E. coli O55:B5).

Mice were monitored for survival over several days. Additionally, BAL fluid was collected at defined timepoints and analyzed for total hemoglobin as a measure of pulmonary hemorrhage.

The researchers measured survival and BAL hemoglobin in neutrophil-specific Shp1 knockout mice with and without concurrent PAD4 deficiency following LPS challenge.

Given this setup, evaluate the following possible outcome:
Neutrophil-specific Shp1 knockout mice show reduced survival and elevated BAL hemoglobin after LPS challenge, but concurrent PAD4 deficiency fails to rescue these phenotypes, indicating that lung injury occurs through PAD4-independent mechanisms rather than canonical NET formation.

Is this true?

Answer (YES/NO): YES